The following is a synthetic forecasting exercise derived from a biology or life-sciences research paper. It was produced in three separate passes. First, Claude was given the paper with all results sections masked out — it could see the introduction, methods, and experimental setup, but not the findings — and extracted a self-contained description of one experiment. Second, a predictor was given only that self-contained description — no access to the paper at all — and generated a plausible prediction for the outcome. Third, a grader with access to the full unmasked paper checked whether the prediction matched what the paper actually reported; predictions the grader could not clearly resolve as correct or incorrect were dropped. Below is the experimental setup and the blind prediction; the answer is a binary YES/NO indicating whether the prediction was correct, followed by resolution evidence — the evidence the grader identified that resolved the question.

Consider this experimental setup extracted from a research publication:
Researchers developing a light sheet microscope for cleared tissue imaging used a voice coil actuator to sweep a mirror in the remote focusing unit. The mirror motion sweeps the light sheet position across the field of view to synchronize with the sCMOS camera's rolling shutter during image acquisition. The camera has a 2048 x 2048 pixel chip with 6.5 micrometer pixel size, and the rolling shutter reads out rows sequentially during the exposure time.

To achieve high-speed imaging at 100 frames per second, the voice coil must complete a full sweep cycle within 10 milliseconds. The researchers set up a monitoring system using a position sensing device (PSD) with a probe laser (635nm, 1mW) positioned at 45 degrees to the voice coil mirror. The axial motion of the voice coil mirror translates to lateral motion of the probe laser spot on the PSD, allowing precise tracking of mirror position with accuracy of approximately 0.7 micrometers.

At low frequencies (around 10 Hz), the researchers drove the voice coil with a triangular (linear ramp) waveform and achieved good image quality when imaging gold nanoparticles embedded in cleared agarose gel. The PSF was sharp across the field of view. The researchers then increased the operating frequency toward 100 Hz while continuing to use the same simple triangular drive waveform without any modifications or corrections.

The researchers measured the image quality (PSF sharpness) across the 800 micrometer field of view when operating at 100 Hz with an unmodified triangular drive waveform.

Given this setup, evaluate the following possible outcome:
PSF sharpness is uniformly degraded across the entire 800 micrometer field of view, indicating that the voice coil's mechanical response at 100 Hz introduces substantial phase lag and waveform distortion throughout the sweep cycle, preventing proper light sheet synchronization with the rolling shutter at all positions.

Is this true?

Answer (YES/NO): NO